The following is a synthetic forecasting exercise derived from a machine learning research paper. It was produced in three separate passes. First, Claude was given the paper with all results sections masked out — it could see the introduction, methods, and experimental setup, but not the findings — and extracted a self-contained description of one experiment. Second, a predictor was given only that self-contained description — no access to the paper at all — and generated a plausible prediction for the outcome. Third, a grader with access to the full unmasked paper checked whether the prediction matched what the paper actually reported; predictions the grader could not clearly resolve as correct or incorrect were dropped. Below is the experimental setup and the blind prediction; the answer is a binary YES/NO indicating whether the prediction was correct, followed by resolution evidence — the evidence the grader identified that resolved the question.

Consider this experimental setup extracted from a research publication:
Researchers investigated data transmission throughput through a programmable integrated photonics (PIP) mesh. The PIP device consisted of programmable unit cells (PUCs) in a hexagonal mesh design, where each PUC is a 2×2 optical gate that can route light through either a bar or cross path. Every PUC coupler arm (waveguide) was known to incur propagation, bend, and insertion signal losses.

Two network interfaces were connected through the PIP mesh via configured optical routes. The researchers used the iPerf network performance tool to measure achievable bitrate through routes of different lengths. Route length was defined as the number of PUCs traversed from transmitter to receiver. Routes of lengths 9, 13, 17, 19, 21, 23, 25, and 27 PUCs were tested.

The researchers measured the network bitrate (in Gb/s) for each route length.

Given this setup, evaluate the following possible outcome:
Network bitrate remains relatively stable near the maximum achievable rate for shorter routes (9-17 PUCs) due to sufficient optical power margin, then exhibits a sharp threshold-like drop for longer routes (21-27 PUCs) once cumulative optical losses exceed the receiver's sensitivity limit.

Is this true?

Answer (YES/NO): NO